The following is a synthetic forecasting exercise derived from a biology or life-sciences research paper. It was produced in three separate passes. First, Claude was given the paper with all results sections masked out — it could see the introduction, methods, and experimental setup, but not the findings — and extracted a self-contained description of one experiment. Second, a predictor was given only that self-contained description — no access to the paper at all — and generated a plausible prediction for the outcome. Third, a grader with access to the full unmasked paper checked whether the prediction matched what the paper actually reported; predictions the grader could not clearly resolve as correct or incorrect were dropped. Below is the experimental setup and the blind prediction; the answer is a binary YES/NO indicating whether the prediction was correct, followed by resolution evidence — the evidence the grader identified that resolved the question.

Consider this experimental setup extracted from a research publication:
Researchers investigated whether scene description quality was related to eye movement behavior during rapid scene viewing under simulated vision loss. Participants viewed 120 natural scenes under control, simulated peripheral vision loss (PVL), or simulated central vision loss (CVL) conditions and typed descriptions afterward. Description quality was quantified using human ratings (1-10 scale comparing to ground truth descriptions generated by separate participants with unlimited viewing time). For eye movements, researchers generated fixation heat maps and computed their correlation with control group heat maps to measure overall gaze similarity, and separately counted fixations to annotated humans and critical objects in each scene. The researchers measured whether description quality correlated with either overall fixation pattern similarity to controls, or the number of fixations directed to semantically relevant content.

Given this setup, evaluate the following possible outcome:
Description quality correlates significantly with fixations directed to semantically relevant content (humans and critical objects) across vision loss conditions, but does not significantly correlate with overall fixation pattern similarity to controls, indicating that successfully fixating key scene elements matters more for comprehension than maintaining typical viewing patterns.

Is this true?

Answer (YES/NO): YES